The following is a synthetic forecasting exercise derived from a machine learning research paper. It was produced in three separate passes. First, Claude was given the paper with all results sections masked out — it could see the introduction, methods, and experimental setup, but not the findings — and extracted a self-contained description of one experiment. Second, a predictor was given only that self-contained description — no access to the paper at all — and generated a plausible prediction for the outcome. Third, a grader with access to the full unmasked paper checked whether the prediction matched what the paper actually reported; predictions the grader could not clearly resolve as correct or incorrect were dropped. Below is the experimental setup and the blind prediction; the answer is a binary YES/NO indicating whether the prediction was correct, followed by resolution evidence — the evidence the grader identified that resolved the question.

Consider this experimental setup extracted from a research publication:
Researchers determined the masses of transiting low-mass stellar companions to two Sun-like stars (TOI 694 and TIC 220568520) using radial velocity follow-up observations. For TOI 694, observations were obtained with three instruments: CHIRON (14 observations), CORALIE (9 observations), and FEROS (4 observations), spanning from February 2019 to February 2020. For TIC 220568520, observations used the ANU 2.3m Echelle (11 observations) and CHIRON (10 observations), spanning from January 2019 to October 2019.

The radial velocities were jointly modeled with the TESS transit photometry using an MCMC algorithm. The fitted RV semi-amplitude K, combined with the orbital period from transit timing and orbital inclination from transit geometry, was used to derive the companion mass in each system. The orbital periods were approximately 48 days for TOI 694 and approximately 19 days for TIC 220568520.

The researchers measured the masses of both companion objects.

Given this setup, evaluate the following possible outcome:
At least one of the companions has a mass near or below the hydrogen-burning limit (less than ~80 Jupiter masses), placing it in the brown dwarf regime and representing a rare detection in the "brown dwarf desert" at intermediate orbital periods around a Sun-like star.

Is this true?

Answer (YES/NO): NO